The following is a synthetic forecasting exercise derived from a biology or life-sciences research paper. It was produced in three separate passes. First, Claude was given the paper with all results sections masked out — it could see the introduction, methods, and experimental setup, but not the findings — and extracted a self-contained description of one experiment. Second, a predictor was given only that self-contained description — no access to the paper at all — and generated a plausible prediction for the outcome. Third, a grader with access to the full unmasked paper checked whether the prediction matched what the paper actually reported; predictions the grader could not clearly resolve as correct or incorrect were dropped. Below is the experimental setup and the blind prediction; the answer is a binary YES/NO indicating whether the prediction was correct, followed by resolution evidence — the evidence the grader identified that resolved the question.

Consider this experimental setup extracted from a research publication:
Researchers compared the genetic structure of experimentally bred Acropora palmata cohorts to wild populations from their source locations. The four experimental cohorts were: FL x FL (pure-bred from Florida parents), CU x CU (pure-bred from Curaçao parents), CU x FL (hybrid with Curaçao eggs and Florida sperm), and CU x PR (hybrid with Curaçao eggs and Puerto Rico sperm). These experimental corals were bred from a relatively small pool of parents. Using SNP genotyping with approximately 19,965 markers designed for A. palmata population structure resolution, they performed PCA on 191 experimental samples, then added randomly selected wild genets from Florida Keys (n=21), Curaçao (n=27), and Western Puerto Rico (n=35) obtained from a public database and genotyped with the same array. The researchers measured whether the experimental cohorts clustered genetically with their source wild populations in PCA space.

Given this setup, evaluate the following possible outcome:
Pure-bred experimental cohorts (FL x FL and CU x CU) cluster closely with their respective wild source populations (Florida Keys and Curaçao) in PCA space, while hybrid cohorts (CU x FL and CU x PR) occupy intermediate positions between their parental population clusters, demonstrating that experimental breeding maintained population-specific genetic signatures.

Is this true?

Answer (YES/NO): NO